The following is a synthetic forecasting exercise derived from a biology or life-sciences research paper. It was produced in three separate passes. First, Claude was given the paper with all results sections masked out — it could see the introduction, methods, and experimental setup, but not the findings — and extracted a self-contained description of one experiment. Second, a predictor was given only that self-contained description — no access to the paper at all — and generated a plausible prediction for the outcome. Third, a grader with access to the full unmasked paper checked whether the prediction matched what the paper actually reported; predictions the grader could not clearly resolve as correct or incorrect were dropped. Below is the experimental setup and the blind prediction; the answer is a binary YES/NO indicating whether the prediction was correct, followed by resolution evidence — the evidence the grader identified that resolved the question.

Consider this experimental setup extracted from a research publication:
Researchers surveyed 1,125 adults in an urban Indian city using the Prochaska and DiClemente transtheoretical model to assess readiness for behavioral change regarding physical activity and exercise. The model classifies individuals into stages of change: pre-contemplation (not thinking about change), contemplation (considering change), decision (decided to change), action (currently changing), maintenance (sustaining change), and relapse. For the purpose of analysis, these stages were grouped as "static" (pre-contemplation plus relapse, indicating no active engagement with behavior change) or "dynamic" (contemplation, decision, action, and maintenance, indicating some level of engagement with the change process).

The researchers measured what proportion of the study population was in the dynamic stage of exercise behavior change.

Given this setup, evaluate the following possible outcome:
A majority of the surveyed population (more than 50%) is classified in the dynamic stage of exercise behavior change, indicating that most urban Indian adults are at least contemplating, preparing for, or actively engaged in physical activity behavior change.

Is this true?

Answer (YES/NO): YES